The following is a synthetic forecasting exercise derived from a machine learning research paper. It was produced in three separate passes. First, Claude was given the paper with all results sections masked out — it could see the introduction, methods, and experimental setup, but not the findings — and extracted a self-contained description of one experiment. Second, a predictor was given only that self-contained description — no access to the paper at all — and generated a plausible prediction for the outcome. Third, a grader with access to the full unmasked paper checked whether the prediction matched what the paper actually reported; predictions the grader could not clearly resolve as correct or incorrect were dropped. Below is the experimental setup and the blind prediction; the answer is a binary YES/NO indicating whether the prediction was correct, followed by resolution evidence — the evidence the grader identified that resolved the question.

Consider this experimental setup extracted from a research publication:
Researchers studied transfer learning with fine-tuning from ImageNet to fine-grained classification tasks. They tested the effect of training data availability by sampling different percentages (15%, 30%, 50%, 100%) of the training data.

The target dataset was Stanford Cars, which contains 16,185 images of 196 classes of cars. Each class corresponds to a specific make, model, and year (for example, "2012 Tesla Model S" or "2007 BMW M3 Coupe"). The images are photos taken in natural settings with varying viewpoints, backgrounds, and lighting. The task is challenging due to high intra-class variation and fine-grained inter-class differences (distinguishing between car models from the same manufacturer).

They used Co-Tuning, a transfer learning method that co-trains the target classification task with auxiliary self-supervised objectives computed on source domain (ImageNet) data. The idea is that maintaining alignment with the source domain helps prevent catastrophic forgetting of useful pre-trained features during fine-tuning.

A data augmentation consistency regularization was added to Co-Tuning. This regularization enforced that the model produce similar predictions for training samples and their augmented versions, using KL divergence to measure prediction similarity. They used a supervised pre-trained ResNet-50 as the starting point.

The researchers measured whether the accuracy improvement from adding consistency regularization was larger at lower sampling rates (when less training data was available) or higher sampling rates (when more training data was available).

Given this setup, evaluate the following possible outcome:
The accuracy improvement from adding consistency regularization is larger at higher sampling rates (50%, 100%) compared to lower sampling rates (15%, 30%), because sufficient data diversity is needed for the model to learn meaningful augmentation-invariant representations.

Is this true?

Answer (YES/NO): NO